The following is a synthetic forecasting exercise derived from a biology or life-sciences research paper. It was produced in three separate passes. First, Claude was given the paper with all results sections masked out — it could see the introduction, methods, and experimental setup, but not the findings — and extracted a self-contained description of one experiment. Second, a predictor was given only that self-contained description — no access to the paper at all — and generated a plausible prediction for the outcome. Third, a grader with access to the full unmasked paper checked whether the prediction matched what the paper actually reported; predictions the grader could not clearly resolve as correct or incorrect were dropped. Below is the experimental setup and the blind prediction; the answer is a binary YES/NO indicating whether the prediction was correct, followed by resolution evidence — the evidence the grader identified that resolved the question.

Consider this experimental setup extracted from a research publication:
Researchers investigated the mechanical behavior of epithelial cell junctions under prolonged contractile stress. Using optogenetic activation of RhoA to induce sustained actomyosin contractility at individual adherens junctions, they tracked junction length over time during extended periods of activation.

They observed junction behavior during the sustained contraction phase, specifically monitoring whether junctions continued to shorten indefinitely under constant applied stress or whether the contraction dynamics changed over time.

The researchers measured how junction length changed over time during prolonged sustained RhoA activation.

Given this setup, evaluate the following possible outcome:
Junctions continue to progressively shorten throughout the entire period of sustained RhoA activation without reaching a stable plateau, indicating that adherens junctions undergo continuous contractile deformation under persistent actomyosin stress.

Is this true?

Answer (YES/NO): NO